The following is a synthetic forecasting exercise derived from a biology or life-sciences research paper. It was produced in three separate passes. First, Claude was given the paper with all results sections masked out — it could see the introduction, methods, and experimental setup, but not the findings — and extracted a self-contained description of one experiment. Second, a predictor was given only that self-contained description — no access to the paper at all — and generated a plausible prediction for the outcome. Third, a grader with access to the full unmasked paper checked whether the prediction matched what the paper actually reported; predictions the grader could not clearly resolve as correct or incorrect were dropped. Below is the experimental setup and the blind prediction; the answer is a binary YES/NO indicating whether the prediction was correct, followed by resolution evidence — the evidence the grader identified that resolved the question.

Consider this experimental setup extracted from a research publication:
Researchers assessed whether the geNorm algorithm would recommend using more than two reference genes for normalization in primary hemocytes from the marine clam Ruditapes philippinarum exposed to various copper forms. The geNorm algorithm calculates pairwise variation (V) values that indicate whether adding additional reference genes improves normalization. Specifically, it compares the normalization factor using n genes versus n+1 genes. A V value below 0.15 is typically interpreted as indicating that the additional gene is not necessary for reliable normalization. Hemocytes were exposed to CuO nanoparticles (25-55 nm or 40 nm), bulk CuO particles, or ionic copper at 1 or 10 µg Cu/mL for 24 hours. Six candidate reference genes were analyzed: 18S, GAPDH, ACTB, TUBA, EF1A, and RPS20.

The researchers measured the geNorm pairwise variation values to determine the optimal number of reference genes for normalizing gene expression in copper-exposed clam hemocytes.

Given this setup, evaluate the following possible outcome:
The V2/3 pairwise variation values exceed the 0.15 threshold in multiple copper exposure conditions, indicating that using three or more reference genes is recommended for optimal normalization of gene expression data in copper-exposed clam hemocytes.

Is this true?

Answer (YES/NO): NO